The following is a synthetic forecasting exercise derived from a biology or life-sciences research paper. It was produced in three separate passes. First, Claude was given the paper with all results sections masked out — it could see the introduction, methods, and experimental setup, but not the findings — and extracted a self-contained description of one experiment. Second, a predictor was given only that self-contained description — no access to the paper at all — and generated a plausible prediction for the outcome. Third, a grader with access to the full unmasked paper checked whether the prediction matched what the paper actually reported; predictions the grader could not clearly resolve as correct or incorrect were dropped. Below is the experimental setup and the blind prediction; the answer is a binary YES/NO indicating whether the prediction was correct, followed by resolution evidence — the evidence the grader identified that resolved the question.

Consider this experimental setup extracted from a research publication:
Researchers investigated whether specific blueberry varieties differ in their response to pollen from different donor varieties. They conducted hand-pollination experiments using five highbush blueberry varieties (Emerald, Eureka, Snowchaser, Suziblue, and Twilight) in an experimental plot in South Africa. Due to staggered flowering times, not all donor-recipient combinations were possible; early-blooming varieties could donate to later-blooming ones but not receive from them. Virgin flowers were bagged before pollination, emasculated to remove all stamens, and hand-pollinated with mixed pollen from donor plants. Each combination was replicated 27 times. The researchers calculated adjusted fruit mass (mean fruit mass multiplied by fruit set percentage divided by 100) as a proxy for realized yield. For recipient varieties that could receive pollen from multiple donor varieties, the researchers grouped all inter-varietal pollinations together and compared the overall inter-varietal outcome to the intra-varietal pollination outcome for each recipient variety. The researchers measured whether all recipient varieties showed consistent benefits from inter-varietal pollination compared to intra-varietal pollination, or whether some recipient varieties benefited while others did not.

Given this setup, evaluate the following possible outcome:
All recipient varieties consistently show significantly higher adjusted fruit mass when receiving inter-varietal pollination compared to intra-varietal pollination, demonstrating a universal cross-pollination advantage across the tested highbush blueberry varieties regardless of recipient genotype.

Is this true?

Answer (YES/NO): NO